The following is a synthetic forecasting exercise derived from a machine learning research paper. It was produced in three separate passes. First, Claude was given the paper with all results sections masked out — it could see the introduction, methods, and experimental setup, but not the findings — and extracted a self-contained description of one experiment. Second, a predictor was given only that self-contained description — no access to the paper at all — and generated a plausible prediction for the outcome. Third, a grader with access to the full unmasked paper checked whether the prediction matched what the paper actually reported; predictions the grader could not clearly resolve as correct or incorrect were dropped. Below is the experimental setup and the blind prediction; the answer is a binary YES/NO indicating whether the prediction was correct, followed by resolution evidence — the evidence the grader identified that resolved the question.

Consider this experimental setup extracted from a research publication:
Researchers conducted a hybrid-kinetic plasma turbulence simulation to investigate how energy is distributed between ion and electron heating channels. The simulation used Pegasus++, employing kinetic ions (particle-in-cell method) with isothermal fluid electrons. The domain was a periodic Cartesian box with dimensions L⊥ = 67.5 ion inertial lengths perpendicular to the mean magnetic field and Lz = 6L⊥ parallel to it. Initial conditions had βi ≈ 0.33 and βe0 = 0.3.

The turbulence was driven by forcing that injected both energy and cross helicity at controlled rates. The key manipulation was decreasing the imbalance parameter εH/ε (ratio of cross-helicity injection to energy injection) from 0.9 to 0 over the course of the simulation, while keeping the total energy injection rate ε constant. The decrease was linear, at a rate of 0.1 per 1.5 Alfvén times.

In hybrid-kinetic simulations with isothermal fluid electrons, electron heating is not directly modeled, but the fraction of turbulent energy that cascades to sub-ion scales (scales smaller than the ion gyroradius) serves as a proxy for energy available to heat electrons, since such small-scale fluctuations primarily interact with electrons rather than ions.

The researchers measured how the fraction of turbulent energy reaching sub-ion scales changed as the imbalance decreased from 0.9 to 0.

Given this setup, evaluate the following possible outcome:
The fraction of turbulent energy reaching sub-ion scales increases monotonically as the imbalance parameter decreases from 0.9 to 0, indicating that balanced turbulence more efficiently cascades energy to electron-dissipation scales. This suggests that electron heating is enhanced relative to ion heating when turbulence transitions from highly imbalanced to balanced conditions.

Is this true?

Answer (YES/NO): YES